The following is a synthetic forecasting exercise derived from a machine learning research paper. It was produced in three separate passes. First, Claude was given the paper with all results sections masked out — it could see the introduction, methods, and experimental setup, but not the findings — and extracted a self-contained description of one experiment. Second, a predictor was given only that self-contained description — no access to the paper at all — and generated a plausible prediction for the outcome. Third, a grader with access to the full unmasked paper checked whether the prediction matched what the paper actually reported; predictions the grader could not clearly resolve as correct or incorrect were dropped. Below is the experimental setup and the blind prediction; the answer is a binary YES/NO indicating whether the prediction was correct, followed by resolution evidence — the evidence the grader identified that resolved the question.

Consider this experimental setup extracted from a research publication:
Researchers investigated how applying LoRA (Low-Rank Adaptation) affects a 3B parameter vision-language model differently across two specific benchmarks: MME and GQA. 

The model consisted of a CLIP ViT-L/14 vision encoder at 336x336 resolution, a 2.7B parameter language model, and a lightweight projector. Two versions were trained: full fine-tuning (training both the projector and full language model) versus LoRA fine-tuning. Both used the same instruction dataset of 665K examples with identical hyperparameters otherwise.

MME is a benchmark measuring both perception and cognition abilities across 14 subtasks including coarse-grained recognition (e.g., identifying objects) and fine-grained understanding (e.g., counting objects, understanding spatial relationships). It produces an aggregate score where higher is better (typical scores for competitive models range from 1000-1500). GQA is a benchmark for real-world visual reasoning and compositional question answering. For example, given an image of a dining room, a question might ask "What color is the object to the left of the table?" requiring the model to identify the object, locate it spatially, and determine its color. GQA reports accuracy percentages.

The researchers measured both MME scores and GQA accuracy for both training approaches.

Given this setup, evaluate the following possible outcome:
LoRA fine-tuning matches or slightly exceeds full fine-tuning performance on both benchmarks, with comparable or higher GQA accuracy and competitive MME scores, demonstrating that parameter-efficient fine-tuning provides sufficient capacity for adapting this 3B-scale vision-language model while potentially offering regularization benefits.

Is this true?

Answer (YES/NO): YES